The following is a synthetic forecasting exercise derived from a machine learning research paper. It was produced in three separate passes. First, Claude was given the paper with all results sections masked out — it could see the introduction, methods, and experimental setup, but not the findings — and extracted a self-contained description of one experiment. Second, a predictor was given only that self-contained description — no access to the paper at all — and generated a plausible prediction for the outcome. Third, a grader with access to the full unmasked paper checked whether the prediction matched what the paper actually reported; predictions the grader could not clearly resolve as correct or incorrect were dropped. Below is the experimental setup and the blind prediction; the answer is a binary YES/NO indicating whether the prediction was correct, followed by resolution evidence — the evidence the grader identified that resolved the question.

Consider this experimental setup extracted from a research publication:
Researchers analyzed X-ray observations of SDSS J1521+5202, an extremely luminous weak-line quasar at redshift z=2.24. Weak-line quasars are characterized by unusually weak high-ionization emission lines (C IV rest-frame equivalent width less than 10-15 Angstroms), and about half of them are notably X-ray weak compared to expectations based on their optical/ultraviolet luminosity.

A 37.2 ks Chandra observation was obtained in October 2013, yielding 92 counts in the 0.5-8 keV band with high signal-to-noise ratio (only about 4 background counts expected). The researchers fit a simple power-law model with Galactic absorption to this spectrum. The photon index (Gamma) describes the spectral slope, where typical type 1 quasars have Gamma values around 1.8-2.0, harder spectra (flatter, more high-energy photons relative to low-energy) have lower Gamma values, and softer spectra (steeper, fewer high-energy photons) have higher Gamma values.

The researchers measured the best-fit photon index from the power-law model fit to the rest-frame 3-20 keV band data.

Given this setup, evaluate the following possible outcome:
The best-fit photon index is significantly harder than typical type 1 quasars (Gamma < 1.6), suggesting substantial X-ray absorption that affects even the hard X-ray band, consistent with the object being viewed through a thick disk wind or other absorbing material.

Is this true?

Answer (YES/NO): YES